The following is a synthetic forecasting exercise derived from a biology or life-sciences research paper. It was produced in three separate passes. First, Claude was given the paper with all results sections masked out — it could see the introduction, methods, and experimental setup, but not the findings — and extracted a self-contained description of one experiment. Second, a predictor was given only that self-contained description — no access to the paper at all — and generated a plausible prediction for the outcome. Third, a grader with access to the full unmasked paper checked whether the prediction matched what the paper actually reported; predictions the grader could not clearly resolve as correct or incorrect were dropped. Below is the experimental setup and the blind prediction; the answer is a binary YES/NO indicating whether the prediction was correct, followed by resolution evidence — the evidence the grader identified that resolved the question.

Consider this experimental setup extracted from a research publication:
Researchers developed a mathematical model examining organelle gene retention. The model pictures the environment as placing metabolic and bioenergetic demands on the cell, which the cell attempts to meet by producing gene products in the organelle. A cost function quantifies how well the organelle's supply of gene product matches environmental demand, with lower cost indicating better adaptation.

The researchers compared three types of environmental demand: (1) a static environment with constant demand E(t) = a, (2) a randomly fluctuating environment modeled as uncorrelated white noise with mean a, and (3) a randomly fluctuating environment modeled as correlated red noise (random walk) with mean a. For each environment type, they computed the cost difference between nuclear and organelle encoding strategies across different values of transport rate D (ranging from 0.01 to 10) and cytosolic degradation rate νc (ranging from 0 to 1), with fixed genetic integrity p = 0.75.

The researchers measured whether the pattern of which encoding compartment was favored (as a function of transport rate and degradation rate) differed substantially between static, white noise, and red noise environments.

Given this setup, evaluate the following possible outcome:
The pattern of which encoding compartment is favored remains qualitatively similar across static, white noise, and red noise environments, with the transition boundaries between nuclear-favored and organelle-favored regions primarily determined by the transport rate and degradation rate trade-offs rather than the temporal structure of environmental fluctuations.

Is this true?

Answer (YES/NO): YES